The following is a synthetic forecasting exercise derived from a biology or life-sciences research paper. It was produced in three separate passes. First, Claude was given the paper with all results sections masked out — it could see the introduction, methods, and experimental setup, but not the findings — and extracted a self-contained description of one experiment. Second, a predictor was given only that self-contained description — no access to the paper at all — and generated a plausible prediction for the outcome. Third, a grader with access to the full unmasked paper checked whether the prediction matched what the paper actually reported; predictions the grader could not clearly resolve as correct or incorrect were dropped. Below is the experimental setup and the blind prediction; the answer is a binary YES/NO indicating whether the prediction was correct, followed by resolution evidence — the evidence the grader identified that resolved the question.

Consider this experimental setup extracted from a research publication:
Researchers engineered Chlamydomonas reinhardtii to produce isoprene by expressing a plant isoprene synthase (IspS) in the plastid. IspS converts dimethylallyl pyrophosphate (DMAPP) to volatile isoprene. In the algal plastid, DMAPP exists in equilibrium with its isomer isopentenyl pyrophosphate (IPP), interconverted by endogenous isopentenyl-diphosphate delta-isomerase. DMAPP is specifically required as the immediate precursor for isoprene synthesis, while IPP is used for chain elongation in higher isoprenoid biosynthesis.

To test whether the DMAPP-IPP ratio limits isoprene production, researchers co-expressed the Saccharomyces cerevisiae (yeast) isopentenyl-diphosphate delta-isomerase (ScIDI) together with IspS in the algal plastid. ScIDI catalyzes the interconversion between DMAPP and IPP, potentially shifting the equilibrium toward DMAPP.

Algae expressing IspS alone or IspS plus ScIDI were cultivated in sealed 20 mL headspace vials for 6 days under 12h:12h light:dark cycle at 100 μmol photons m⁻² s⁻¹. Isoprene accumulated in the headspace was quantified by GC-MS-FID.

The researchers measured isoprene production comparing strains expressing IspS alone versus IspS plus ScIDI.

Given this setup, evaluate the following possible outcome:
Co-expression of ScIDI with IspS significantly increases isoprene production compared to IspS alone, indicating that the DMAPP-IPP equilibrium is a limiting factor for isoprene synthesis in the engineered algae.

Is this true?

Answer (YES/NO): YES